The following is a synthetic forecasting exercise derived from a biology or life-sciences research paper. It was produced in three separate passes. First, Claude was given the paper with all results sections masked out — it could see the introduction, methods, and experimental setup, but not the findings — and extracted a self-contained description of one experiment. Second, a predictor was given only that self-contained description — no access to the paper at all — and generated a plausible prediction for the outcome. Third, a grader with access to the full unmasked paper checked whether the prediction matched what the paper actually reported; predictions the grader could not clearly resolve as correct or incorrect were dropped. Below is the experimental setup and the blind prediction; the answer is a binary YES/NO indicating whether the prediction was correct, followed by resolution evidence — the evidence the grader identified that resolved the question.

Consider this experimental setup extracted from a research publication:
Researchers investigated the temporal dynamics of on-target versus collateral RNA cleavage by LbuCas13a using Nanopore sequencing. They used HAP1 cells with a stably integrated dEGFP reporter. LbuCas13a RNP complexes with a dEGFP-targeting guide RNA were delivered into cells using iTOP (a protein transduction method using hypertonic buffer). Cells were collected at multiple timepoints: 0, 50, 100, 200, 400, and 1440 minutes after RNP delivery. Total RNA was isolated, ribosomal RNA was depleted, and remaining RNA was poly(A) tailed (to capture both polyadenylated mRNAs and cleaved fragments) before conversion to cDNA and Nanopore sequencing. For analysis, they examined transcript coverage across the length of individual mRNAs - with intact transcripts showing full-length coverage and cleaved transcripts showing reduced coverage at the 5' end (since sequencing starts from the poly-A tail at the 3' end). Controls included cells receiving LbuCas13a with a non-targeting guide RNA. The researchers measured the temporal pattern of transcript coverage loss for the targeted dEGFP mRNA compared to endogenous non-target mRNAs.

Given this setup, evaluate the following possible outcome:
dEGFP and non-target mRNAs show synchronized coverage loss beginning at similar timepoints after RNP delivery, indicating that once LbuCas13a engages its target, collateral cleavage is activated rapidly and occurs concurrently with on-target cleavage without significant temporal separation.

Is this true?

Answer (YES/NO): NO